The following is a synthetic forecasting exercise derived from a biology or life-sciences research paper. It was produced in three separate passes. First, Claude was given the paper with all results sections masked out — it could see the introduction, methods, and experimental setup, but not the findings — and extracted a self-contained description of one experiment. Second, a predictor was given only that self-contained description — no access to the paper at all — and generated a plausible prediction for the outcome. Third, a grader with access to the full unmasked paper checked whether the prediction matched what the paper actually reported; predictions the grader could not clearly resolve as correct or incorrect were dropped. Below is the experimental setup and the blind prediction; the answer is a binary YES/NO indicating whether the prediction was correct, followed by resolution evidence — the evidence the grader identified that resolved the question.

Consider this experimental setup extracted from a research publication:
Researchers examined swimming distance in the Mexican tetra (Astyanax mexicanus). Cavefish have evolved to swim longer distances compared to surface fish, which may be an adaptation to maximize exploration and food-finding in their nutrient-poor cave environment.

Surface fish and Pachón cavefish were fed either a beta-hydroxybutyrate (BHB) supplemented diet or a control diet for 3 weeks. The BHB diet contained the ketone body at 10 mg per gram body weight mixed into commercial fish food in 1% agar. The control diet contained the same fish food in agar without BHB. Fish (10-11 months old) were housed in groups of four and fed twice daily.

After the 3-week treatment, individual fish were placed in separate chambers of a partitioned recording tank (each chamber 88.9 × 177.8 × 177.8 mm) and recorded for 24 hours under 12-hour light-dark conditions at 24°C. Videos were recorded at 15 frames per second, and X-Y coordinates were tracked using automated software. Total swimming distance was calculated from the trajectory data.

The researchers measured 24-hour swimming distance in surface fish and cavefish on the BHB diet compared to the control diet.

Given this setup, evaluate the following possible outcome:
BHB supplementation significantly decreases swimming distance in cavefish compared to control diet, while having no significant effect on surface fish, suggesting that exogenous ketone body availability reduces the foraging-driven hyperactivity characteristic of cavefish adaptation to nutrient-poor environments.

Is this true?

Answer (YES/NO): NO